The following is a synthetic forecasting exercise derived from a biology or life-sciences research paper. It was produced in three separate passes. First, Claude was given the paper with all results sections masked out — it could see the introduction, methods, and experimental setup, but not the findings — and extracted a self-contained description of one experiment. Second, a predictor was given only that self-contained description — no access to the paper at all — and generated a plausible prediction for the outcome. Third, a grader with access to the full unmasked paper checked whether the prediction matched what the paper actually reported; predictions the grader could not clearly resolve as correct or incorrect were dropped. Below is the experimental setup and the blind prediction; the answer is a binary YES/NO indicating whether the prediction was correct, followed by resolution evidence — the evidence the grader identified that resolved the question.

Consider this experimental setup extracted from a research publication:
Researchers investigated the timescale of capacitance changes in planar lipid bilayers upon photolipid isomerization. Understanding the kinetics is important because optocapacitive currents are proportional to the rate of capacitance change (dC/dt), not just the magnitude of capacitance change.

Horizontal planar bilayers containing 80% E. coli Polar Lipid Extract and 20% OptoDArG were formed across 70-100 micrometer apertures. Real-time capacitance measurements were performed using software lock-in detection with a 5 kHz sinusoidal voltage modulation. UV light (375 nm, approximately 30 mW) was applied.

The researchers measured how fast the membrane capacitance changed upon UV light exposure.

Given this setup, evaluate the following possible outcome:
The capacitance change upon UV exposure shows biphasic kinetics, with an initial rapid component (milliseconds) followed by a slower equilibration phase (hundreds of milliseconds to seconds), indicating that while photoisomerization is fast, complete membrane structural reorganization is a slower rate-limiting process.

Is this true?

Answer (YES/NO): NO